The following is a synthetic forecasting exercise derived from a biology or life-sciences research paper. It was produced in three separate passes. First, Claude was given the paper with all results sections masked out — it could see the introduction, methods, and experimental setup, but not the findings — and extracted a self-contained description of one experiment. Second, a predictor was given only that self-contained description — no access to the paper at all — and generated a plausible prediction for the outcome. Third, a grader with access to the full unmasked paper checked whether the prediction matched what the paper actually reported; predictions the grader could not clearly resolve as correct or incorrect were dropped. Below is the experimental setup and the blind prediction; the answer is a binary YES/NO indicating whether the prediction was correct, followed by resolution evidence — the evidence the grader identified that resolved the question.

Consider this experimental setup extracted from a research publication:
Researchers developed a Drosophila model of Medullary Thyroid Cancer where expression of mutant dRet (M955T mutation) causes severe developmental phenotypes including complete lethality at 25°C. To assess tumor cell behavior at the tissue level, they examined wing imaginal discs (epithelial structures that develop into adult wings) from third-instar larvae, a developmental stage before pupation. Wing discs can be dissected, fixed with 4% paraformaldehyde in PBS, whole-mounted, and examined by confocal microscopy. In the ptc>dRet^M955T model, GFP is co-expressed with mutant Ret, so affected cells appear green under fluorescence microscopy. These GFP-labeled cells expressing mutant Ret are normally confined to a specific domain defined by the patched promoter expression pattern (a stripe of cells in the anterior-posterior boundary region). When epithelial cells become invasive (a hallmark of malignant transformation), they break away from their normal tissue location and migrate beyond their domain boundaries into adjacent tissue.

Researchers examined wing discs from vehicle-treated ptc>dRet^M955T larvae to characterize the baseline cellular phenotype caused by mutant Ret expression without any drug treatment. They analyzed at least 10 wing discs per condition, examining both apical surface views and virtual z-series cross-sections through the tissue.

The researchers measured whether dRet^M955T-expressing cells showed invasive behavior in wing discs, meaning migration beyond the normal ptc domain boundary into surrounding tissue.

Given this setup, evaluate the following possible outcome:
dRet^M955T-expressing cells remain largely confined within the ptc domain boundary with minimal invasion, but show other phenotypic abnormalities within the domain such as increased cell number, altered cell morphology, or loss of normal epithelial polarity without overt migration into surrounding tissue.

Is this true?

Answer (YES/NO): NO